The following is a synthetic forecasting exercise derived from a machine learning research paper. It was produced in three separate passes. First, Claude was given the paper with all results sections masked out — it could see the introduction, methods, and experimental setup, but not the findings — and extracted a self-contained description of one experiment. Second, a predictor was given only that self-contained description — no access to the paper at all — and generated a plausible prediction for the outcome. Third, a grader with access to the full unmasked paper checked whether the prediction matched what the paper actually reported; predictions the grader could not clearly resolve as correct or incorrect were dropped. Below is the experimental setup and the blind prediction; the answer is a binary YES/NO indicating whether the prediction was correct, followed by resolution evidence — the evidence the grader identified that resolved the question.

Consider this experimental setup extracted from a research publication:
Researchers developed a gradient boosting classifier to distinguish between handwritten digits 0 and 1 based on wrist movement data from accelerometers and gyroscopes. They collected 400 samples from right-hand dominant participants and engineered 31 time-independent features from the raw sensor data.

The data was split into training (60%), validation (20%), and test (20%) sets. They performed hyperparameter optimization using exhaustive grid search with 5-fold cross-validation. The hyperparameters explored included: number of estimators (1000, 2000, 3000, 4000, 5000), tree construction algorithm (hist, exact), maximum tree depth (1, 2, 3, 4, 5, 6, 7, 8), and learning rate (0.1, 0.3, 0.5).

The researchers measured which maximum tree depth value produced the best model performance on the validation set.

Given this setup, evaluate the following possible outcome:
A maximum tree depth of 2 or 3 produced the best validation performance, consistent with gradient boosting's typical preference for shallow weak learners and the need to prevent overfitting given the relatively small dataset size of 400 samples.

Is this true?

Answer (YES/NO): NO